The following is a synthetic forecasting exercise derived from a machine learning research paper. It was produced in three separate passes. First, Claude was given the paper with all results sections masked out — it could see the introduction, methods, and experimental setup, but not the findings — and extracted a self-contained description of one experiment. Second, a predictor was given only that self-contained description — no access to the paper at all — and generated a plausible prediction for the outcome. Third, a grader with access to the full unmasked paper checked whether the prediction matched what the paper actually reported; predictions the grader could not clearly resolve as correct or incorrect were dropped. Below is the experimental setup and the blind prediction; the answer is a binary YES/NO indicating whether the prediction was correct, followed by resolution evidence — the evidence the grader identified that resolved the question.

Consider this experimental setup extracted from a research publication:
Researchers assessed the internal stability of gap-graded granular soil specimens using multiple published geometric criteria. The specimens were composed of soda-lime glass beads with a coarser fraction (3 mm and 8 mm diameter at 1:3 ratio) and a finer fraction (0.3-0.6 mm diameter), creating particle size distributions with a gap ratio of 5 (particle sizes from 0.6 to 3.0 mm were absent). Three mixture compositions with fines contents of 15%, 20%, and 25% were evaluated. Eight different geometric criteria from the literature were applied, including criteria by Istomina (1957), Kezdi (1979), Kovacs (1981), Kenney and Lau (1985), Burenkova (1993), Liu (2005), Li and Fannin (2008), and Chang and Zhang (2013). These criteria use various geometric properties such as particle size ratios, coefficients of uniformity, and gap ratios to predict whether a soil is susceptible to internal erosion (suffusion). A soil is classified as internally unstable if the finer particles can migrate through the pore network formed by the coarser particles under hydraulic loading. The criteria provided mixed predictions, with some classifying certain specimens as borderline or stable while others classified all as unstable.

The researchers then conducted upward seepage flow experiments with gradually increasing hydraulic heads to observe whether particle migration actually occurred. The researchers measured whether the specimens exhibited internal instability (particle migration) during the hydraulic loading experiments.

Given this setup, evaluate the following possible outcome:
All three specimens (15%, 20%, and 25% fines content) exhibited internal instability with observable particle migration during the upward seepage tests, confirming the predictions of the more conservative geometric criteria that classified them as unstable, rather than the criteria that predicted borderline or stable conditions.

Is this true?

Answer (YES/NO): YES